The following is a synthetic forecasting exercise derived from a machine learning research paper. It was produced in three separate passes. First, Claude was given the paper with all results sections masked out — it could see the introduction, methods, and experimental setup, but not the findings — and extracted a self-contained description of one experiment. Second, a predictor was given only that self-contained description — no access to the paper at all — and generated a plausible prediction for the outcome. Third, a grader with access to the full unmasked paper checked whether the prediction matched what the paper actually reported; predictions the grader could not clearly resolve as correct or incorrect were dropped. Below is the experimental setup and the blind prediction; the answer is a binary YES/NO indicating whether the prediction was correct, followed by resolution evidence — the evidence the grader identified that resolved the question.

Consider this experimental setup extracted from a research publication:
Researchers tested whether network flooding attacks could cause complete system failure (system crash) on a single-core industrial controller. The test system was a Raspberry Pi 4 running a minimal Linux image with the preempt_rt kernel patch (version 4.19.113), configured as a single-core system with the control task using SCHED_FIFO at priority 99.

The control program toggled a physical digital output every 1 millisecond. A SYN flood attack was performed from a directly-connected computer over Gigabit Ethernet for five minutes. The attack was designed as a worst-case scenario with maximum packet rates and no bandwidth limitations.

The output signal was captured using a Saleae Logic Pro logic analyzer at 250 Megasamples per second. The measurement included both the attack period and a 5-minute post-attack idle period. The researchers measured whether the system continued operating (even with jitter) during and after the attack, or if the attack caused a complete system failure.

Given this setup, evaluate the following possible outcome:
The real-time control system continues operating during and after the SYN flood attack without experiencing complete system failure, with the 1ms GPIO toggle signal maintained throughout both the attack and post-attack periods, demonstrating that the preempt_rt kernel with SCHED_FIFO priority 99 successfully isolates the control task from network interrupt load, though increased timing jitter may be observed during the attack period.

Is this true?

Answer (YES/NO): NO